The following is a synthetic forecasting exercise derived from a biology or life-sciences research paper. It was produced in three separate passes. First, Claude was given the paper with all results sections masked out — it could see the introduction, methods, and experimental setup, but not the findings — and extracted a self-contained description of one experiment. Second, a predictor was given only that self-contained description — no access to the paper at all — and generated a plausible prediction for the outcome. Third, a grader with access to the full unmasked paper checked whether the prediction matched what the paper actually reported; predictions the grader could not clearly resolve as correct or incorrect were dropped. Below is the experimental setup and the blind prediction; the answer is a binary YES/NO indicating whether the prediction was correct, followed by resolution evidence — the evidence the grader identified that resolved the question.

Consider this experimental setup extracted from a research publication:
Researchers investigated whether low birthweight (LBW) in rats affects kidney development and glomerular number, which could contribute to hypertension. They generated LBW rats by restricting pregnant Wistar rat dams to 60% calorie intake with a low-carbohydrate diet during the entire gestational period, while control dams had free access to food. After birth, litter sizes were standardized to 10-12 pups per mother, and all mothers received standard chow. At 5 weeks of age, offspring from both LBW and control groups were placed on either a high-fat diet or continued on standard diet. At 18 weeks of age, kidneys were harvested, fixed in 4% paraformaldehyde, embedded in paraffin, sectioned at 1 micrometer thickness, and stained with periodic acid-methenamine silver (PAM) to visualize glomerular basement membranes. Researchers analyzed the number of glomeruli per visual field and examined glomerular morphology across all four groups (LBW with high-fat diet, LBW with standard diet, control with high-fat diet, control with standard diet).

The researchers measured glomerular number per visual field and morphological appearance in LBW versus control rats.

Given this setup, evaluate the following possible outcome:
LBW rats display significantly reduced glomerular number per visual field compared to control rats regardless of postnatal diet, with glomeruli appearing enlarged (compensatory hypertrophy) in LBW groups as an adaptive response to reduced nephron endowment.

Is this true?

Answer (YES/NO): NO